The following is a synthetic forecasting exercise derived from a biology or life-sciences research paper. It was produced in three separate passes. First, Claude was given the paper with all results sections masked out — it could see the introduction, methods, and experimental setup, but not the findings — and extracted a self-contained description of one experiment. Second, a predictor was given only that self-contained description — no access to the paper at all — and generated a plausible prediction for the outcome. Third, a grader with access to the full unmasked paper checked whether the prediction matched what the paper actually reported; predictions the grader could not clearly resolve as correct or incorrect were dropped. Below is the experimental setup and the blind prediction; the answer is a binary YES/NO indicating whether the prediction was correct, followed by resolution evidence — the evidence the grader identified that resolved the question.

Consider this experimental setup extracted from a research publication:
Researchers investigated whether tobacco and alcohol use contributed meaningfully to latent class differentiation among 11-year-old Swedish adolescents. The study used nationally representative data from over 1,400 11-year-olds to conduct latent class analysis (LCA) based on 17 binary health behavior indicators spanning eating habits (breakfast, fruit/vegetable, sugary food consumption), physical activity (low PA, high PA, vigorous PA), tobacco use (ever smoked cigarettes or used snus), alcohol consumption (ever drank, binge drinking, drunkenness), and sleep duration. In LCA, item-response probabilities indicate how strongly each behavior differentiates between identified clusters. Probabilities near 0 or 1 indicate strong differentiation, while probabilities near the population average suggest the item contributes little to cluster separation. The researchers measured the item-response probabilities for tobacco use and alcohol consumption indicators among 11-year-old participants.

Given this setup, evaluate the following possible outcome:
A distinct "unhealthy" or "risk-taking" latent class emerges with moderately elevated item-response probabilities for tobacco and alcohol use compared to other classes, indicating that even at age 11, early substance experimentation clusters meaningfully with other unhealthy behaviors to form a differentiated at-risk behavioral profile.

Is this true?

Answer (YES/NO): NO